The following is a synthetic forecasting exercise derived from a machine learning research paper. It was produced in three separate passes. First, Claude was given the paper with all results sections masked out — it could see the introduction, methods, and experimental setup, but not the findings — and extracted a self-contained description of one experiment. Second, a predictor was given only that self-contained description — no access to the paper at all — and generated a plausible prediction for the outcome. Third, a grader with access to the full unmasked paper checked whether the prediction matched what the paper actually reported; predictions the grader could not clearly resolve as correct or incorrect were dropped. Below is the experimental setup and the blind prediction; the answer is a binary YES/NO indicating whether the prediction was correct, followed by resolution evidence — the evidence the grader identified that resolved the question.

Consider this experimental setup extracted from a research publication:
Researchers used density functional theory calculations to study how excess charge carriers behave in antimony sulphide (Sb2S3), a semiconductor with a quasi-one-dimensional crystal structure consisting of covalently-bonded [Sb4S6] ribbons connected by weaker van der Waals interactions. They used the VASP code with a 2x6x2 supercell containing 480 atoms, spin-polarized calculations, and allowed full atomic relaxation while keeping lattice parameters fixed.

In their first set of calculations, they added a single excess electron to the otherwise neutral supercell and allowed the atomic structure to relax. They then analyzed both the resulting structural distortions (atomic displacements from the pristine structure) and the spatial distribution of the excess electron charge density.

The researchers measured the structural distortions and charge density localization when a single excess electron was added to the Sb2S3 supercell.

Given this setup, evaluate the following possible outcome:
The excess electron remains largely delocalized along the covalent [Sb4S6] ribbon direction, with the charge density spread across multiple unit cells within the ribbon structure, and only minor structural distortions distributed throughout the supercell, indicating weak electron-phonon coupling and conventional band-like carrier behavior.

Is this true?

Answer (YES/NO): NO